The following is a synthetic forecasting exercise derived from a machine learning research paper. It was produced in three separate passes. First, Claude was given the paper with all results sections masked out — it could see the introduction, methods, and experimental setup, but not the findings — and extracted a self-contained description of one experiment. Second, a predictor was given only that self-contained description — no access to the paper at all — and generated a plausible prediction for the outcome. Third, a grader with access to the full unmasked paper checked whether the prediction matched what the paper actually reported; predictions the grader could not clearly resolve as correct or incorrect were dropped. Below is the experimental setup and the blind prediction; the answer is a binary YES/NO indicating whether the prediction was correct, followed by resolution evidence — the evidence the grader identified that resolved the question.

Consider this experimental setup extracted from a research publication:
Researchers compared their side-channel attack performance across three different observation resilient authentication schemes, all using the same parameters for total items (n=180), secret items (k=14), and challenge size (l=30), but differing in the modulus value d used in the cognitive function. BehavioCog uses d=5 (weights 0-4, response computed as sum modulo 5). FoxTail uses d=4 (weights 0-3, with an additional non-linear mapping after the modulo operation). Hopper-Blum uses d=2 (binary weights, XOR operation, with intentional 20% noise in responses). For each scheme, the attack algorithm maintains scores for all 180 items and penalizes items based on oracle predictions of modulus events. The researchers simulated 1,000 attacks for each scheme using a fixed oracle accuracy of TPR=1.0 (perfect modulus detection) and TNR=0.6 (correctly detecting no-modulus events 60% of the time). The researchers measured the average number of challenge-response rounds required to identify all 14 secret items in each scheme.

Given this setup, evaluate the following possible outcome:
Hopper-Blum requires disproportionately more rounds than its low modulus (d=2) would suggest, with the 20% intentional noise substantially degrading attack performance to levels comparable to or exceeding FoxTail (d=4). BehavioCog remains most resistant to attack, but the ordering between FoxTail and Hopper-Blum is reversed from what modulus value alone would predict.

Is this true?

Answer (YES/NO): NO